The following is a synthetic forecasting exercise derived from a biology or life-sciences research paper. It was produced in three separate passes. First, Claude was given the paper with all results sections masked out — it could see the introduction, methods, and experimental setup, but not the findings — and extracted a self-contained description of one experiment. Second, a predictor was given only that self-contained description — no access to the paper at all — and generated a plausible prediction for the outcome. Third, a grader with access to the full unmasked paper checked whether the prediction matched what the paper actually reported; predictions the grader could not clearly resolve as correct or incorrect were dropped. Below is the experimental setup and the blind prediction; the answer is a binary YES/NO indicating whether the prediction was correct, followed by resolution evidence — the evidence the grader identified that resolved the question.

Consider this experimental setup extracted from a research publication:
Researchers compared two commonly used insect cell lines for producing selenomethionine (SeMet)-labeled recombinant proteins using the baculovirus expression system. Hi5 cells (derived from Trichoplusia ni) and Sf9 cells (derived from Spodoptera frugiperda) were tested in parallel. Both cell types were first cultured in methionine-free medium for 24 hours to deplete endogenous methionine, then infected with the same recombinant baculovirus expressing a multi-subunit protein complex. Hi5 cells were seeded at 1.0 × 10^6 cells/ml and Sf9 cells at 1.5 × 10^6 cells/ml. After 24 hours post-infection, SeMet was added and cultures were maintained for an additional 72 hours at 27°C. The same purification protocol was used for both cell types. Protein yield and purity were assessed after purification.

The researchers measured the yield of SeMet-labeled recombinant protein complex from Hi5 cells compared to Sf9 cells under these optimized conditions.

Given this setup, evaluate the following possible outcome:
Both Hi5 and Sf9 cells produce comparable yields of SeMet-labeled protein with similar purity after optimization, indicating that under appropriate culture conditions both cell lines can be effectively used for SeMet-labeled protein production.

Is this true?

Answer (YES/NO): NO